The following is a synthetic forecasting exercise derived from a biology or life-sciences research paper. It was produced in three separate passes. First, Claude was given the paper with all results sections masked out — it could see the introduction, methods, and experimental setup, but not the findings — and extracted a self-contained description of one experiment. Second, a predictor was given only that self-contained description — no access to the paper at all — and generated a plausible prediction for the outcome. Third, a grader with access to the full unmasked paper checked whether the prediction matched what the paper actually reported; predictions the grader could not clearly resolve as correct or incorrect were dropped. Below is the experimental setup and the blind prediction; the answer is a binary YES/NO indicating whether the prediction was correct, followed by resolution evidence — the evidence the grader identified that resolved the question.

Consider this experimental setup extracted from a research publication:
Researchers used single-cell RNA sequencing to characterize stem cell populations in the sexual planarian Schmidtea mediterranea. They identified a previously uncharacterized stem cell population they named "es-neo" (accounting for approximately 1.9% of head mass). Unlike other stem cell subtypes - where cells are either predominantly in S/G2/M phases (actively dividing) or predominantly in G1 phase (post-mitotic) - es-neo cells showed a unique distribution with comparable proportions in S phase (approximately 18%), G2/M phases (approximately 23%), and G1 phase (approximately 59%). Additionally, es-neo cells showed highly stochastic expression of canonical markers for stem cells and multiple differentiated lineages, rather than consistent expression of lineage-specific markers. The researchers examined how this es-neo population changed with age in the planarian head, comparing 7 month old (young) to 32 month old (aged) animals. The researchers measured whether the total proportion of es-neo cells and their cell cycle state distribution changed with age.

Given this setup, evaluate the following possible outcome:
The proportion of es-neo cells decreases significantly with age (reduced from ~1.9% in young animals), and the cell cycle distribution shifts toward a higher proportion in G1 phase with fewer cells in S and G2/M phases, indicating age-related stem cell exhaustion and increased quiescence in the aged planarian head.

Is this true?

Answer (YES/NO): NO